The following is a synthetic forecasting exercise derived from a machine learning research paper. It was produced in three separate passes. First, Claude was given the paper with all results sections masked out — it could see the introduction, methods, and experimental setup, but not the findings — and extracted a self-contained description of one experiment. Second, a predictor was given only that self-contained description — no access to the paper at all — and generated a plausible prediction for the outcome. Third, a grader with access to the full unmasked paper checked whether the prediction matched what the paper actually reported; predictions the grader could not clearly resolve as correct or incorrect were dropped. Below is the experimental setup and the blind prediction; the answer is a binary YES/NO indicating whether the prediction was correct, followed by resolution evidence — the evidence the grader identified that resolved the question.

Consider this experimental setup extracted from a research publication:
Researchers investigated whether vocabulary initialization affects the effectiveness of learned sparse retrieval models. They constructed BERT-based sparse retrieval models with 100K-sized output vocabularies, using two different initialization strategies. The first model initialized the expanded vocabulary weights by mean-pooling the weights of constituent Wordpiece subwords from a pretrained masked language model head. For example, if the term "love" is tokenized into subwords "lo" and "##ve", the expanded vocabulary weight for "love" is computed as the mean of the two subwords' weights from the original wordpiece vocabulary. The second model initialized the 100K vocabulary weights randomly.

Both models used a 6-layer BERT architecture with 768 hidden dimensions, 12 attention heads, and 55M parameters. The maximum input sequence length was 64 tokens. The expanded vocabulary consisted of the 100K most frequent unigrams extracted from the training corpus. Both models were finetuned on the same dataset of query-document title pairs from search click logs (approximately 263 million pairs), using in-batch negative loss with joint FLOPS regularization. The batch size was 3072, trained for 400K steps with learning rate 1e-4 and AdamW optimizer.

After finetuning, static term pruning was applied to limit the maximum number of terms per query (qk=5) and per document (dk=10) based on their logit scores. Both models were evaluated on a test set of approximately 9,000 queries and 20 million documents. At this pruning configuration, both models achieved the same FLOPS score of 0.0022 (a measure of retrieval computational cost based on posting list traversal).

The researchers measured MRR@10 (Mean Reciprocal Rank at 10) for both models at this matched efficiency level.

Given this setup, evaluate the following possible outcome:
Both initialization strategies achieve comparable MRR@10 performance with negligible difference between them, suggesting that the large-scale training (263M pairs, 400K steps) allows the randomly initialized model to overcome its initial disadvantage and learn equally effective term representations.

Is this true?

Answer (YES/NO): NO